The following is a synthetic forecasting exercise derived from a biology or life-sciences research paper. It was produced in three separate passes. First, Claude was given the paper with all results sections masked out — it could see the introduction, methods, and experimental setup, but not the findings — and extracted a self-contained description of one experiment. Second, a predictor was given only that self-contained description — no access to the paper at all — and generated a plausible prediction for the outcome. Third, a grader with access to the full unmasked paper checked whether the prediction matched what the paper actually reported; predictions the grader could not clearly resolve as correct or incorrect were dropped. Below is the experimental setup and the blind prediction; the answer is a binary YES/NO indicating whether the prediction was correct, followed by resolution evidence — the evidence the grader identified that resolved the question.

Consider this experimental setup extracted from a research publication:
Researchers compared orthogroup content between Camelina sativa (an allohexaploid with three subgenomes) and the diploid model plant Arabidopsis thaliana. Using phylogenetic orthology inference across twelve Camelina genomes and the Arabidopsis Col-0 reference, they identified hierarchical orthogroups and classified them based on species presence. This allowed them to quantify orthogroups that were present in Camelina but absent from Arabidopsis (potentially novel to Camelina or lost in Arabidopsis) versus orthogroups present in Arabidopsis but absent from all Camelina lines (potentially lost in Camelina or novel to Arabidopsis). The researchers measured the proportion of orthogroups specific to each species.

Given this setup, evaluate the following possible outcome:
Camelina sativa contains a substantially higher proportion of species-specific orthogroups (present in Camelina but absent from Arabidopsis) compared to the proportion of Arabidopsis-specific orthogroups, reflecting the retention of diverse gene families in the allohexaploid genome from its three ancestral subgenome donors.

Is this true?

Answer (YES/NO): YES